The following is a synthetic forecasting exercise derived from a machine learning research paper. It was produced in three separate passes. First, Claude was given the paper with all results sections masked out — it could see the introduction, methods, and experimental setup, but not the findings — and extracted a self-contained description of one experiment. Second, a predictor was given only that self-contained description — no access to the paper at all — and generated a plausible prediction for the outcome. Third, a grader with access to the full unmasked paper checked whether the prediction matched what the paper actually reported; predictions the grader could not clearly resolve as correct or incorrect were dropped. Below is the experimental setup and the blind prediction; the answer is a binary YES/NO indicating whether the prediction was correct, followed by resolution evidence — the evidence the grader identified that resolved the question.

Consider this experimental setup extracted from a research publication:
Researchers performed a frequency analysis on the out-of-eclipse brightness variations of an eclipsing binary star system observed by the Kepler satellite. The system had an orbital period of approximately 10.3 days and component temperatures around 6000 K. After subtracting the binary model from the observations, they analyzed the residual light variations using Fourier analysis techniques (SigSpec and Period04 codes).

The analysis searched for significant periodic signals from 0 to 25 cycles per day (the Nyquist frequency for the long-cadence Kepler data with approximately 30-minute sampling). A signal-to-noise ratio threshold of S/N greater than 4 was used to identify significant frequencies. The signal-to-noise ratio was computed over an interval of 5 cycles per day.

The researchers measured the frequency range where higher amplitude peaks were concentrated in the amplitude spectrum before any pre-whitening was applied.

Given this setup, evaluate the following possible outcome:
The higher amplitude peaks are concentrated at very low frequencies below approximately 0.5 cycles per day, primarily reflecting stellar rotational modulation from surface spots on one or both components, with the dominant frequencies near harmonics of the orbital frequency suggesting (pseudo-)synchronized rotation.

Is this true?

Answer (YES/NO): NO